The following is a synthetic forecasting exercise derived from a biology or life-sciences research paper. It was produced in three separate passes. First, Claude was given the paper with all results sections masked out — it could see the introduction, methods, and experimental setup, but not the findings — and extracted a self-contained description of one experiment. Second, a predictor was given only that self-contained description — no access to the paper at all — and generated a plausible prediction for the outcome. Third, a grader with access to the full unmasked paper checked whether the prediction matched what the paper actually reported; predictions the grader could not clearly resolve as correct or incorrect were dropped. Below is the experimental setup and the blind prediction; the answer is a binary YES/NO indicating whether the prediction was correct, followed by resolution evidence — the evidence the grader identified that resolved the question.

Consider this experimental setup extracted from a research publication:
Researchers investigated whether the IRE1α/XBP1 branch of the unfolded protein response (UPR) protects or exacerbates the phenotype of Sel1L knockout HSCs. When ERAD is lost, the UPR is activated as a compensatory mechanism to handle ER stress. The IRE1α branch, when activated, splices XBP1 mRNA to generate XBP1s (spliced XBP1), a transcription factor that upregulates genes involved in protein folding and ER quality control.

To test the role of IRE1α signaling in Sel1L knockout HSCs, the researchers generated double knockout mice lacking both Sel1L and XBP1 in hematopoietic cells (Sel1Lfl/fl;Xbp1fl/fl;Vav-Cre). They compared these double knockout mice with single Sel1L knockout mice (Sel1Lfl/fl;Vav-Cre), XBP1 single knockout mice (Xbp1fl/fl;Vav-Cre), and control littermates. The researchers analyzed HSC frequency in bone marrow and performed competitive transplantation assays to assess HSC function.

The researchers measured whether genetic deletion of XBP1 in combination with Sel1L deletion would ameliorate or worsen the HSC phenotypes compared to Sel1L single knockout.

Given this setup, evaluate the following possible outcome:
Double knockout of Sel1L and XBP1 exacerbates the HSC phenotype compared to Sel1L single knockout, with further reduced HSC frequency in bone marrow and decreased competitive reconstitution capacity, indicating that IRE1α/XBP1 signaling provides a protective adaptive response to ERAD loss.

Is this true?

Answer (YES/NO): NO